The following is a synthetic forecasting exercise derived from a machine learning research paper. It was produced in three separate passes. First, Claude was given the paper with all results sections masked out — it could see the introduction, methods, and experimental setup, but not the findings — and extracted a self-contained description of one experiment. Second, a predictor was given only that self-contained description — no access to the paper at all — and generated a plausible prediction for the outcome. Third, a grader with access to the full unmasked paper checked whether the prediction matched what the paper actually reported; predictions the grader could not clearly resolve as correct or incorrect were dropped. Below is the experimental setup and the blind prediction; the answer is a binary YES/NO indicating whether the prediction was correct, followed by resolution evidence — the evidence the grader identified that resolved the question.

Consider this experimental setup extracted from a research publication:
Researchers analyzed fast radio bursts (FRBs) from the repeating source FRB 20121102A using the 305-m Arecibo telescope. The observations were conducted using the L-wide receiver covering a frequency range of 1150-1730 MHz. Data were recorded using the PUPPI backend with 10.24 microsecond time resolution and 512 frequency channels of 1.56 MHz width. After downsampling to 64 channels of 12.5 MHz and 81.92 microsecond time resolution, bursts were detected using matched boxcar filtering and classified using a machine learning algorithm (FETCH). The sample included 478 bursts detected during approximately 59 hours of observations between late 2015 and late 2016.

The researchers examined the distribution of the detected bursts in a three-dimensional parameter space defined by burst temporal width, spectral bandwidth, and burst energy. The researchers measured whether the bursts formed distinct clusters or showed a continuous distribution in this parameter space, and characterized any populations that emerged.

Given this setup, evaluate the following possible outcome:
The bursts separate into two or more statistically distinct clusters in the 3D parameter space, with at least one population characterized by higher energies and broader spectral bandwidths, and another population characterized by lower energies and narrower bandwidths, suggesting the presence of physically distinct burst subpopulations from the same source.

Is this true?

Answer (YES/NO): YES